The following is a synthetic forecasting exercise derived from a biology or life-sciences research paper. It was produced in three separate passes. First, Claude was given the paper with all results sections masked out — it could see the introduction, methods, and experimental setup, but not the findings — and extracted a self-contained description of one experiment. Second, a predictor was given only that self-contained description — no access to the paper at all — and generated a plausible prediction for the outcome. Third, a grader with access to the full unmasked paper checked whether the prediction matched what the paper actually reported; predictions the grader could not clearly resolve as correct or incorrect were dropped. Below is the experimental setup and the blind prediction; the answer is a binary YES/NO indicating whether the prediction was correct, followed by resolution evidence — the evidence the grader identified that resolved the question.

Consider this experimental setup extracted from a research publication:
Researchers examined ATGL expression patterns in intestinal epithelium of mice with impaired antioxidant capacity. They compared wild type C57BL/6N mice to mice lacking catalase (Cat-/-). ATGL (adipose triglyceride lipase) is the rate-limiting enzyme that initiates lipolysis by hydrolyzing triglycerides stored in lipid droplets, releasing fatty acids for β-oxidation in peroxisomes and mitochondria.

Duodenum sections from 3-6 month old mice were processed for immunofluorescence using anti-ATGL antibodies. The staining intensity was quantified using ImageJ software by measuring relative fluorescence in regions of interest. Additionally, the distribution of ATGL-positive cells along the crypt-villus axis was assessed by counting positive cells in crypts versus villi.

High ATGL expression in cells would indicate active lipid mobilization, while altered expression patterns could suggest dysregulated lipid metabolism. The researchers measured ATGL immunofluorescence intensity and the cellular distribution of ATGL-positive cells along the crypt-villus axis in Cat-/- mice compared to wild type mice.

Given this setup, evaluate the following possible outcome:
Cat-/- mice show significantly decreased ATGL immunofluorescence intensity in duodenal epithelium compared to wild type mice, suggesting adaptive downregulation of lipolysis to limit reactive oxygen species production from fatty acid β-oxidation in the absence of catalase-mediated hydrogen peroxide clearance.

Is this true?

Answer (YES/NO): YES